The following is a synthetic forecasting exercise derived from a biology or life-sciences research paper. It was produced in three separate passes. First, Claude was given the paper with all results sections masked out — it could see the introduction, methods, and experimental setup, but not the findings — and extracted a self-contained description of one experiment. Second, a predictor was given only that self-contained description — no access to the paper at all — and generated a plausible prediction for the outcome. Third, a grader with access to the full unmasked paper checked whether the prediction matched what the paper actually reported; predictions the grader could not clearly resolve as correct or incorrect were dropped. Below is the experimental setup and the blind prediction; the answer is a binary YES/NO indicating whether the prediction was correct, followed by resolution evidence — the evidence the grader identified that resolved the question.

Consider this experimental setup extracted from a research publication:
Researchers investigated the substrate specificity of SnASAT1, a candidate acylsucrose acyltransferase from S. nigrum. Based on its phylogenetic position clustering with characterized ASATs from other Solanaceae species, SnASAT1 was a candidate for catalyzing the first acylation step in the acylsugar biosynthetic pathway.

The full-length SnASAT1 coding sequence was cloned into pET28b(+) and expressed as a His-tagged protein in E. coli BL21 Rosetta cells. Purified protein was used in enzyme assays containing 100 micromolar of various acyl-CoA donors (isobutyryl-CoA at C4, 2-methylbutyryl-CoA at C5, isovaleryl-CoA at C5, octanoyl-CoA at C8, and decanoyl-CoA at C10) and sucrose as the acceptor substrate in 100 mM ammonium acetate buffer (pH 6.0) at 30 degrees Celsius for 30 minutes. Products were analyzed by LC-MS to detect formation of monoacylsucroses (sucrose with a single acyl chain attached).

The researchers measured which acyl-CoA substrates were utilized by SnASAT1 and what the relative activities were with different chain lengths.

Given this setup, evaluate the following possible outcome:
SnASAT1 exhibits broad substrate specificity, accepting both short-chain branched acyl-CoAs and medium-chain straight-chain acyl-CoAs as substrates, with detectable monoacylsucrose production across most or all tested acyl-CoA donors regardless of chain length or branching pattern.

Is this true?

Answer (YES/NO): NO